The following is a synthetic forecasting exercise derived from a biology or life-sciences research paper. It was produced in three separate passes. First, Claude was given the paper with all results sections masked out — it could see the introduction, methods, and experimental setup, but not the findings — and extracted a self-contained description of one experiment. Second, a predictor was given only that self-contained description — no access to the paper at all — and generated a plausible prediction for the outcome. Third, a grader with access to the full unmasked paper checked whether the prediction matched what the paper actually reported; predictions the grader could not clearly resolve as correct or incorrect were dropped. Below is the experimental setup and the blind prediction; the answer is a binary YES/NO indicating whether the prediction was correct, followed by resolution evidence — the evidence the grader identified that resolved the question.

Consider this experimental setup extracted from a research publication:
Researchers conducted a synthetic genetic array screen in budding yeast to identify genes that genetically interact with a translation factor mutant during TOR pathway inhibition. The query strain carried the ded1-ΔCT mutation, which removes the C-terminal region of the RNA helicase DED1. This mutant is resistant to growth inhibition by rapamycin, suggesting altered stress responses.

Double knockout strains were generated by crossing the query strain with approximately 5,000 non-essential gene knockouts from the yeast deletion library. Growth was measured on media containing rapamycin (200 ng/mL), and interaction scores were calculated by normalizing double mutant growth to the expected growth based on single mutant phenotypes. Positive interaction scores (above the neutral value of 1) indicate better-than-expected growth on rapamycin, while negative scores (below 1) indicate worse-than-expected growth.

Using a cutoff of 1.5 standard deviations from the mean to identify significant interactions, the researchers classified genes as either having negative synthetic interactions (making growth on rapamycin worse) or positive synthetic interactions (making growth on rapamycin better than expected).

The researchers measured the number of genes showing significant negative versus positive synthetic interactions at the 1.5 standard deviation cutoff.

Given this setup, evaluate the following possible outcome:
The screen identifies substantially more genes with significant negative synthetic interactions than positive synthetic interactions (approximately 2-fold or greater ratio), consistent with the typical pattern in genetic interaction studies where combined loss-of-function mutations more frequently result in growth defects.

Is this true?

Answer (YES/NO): NO